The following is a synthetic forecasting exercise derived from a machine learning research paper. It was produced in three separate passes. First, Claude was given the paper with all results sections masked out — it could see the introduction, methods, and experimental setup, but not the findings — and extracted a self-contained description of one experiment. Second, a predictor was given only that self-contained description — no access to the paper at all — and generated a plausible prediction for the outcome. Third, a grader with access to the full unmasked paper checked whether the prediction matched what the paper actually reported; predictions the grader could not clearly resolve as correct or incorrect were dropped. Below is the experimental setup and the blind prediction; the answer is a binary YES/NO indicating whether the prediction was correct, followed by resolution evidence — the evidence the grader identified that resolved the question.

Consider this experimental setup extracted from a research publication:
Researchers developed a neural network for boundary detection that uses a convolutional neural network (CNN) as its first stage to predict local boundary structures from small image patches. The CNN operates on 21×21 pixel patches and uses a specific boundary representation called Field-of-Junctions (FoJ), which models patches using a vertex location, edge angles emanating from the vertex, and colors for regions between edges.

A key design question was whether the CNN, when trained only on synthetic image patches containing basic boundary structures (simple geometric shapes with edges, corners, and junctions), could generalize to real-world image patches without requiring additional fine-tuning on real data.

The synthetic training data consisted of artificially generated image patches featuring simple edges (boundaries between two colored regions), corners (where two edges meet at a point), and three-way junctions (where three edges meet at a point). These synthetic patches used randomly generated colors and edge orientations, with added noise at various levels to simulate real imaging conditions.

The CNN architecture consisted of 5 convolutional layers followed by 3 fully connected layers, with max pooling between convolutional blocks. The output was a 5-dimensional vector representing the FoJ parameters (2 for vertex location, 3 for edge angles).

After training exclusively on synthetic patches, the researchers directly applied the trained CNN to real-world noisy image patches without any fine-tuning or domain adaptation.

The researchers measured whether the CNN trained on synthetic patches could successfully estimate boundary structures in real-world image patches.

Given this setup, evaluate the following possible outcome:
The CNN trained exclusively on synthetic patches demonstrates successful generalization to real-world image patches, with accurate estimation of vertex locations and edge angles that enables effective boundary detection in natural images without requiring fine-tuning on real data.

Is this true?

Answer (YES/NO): YES